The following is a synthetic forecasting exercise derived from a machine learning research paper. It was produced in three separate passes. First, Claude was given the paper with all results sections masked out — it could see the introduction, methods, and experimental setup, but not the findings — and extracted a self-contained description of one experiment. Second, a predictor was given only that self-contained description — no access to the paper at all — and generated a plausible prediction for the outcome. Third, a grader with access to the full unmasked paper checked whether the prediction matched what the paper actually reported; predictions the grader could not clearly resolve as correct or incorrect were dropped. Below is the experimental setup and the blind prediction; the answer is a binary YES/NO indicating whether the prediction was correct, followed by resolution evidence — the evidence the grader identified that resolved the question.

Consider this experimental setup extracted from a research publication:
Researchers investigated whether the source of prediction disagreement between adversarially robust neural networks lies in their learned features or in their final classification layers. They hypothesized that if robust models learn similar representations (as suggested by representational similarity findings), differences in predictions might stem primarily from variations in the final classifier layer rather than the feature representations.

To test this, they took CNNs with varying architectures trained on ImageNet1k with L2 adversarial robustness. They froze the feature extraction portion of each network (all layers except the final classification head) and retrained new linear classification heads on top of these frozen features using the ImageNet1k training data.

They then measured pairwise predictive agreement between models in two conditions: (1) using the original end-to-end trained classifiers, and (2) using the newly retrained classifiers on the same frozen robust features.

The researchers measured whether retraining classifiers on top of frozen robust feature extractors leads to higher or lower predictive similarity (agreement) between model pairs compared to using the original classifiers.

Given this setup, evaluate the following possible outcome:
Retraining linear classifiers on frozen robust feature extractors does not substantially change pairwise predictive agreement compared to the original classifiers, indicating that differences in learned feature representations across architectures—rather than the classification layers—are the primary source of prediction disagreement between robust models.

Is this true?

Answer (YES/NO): NO